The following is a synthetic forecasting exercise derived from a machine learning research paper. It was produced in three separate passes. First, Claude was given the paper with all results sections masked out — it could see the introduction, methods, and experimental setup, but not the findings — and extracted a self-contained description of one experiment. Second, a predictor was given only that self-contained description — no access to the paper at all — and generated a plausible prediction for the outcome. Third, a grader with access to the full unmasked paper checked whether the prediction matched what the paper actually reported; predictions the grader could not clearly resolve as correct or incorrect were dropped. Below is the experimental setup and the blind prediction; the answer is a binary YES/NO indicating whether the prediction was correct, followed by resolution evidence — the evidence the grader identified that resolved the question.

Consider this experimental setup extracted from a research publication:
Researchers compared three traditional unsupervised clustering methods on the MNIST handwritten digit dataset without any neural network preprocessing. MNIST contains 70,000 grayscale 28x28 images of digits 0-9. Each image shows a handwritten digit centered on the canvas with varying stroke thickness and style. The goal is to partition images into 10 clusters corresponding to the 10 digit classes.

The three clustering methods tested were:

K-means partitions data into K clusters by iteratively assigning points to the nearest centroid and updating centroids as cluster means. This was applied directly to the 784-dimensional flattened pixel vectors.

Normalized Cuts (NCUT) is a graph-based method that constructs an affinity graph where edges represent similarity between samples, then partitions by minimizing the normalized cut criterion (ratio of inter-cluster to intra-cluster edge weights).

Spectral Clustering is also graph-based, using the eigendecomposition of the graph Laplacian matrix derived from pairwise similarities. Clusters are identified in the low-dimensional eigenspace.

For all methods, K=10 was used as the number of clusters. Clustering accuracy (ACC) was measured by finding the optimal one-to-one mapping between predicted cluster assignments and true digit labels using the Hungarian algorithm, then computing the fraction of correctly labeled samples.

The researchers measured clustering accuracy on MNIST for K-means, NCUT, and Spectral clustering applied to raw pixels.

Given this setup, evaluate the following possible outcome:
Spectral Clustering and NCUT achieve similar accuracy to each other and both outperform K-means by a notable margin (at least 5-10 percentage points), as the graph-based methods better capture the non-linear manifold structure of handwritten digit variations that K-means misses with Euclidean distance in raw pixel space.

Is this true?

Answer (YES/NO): NO